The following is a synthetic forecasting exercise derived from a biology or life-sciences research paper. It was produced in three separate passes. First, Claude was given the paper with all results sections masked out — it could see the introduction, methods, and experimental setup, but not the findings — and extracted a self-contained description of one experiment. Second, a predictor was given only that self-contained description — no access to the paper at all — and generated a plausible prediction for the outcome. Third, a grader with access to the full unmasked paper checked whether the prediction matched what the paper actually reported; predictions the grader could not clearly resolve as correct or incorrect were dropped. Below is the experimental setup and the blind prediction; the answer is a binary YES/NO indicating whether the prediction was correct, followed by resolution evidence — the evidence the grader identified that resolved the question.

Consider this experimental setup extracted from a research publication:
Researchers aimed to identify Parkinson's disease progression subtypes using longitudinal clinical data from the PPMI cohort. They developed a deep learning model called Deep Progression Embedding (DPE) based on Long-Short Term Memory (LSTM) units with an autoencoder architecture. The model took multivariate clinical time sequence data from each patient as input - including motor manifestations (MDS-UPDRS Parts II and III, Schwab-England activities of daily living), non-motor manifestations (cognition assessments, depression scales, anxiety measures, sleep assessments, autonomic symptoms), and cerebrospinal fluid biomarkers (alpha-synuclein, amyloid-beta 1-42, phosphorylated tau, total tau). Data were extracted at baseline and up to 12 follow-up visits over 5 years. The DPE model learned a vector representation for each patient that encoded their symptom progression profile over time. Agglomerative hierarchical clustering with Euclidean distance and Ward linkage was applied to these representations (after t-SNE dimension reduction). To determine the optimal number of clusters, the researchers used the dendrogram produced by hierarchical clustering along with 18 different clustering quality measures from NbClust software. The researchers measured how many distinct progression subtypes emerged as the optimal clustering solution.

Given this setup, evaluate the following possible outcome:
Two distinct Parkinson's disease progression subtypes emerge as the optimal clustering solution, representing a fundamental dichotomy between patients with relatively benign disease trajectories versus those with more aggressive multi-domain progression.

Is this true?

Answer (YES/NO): NO